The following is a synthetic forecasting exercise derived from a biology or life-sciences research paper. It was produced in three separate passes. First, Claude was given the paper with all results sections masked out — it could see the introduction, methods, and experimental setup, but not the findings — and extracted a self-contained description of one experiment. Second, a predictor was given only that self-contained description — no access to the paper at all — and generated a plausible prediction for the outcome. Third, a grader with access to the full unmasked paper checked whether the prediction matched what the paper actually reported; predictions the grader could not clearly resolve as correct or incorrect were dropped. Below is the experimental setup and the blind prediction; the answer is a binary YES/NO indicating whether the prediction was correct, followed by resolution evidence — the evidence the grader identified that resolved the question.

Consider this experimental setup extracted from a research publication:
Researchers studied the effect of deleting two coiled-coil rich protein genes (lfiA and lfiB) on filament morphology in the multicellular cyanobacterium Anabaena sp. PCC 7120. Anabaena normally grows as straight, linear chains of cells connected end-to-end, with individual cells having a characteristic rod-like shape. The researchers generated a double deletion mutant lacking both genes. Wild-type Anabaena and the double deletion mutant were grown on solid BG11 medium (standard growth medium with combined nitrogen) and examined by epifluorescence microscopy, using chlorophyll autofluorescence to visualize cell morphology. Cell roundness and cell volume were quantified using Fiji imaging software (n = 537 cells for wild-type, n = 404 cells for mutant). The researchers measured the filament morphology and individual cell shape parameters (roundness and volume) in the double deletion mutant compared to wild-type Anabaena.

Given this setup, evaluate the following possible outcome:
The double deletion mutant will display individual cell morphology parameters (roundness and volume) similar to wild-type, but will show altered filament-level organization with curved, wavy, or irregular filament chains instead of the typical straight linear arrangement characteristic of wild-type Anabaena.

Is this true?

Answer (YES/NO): NO